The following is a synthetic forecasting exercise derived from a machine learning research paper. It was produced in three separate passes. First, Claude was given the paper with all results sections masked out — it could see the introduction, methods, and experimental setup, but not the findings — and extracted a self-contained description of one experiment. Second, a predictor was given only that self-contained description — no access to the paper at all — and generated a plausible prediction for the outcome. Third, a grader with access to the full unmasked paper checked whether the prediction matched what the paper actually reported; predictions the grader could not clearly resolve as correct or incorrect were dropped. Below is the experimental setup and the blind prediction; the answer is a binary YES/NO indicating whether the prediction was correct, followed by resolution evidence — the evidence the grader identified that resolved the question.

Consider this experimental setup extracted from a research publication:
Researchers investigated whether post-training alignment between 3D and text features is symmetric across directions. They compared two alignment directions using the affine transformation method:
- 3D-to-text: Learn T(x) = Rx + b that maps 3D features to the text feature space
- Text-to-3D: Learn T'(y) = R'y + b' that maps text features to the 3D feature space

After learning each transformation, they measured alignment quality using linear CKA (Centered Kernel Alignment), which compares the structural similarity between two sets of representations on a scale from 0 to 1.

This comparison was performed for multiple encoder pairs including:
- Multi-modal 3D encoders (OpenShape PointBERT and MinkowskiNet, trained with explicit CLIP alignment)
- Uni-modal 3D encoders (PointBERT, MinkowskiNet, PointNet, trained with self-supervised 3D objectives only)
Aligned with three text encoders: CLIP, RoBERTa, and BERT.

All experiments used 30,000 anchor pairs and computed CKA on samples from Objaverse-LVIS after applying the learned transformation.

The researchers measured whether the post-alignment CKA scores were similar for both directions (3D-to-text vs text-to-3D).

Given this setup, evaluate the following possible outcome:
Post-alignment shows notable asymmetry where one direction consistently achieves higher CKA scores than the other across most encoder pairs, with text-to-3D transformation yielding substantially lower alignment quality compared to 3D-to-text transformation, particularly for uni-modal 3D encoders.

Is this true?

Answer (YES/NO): NO